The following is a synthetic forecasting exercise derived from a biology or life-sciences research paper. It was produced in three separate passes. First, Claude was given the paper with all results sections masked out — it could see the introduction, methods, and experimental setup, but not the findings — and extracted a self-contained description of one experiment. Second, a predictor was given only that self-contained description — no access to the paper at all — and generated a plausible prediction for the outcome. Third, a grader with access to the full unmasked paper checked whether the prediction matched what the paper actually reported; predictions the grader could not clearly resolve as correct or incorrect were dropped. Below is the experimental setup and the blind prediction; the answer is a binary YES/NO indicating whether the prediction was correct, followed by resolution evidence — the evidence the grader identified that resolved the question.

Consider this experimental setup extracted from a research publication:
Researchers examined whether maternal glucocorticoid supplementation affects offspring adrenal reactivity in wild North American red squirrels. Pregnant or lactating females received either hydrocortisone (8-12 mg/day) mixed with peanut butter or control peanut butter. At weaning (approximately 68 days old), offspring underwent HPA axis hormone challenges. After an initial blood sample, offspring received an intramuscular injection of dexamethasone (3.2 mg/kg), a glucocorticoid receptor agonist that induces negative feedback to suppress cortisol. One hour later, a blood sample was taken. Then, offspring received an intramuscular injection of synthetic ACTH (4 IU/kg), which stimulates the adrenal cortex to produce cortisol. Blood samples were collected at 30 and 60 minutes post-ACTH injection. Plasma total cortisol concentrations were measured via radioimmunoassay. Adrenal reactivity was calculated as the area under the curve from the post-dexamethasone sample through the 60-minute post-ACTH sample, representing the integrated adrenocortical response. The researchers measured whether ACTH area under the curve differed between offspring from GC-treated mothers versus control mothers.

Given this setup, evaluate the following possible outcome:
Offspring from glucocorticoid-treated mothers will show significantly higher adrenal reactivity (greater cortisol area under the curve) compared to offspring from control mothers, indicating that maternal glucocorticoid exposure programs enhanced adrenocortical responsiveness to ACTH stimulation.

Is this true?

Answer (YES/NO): NO